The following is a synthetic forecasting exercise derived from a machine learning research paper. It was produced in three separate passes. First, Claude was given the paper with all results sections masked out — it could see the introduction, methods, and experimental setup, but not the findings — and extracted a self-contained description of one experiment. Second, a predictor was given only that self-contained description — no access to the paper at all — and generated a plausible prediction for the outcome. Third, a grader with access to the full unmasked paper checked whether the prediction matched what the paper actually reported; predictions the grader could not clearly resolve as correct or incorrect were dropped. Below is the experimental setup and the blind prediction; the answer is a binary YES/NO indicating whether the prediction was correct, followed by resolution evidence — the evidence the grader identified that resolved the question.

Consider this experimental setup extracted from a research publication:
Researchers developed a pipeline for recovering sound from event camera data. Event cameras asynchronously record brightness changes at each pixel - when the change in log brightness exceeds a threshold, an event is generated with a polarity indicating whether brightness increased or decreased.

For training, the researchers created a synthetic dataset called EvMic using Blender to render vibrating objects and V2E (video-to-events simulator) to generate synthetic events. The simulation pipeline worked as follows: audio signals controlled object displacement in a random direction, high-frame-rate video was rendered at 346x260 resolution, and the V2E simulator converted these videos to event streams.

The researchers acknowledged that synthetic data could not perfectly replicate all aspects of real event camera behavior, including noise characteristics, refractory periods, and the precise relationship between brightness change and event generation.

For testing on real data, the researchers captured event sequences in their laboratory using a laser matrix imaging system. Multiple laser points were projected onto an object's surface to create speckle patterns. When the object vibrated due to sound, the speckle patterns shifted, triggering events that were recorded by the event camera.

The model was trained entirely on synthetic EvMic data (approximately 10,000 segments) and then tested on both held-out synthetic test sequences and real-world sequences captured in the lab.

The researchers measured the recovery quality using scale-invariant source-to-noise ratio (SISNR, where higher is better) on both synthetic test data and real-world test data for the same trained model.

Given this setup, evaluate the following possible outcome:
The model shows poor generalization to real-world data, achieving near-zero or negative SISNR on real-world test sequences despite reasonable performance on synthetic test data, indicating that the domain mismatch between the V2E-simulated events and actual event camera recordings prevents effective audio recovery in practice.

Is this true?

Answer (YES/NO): NO